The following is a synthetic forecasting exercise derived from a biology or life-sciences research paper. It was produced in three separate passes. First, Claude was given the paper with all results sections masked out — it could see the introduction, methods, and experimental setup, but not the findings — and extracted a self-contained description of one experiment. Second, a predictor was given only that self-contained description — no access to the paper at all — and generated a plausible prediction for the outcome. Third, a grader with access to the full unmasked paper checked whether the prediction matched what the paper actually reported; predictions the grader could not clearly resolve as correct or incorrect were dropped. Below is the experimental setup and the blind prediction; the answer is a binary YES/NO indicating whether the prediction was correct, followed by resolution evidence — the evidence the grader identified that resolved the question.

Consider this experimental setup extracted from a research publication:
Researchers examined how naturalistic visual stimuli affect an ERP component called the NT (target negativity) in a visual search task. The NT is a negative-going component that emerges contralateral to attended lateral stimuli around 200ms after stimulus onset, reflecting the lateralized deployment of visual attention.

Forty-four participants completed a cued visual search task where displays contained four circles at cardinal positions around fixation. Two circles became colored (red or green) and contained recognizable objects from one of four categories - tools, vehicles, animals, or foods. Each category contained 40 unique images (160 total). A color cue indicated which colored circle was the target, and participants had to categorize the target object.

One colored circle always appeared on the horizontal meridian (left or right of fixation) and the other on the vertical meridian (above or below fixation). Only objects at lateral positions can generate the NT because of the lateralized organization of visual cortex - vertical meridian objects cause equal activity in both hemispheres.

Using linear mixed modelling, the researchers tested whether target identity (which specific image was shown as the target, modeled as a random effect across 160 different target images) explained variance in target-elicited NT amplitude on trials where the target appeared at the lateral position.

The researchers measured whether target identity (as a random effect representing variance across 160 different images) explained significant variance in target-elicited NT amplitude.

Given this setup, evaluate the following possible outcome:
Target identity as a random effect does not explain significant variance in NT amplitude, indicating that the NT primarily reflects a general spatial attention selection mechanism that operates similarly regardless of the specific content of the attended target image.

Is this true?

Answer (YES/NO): NO